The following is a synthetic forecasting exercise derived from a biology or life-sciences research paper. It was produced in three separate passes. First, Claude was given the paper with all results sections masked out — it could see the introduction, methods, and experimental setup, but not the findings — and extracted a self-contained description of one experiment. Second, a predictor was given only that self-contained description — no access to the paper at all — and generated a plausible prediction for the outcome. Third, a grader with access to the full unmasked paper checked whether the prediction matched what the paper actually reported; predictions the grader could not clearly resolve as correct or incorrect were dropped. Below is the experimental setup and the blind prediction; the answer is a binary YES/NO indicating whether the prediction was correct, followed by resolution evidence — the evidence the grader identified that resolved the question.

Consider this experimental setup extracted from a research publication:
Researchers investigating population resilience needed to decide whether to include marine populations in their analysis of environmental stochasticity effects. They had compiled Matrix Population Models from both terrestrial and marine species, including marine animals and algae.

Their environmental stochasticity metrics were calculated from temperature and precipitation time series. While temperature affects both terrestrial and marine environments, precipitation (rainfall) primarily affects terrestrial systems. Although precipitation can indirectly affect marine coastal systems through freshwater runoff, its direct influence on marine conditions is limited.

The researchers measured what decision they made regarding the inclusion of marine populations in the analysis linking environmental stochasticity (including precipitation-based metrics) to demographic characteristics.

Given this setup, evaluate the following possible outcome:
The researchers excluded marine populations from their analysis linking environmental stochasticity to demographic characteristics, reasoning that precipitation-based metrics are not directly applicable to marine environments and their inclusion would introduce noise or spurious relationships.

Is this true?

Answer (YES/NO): YES